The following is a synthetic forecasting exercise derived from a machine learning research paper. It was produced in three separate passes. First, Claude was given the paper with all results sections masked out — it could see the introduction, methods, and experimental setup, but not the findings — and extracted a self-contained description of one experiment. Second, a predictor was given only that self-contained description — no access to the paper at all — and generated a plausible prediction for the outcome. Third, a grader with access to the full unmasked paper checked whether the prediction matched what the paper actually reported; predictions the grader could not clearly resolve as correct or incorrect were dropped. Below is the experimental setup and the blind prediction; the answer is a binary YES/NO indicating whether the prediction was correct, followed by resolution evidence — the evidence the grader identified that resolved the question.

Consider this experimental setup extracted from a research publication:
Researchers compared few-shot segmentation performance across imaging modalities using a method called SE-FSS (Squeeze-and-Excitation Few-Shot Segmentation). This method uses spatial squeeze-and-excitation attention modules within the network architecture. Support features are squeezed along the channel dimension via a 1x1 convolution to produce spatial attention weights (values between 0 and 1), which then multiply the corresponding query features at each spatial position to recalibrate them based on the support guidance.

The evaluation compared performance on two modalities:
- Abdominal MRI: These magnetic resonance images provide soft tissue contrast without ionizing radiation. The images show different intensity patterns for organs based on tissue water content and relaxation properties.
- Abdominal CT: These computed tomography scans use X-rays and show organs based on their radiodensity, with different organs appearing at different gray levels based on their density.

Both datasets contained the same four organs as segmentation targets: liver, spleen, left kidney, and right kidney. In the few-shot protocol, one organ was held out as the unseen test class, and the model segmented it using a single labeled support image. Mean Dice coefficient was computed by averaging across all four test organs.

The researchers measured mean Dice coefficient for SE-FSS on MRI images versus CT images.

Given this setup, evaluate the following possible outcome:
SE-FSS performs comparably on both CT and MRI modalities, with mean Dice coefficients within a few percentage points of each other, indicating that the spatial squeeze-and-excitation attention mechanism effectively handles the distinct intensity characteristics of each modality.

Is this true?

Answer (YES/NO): NO